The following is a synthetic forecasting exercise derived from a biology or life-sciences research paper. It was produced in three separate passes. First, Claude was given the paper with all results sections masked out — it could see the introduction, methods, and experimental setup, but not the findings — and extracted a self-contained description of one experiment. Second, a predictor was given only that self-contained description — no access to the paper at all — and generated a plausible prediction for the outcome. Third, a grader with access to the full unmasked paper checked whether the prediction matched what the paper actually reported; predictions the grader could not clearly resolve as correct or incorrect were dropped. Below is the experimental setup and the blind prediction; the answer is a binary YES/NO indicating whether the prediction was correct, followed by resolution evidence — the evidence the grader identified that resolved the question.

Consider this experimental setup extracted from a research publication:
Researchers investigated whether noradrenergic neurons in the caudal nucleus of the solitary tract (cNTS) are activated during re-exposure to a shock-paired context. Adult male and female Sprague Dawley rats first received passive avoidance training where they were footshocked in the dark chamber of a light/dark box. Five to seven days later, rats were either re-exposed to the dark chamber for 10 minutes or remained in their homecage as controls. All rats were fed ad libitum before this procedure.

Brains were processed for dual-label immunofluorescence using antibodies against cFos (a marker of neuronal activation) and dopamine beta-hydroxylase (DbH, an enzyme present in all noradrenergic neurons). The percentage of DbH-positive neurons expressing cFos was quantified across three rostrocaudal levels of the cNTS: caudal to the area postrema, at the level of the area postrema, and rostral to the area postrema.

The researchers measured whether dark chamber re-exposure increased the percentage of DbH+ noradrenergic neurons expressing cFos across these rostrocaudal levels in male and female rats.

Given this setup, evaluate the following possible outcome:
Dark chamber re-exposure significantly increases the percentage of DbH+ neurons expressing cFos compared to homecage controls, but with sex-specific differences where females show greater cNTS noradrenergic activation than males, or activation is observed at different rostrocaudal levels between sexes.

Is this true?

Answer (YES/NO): NO